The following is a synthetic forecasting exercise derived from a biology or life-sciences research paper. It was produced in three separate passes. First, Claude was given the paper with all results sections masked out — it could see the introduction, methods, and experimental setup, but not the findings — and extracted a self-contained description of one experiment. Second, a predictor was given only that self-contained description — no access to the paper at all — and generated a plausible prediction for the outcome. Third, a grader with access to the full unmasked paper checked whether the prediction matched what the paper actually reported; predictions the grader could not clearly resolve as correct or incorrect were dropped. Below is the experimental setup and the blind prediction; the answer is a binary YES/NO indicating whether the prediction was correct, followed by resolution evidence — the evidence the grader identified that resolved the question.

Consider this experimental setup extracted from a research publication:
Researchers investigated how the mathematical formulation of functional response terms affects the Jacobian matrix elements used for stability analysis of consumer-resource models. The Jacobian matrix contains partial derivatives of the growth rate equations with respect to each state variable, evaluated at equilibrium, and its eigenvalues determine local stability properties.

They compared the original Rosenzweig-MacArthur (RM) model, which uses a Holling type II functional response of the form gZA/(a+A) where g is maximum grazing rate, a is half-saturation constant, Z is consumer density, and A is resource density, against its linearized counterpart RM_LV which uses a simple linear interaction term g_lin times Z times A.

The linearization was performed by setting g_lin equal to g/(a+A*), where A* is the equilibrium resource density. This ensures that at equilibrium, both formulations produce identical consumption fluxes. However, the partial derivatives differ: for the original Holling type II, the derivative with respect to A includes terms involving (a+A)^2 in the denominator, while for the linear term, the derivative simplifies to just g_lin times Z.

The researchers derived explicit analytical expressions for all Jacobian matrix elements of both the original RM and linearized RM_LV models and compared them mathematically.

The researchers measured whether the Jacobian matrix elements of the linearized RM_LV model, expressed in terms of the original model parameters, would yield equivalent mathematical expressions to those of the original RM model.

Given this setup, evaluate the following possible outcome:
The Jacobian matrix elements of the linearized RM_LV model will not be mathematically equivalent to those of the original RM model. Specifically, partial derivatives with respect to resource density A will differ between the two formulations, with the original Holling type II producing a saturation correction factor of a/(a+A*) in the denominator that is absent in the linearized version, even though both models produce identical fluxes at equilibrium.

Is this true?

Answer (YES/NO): YES